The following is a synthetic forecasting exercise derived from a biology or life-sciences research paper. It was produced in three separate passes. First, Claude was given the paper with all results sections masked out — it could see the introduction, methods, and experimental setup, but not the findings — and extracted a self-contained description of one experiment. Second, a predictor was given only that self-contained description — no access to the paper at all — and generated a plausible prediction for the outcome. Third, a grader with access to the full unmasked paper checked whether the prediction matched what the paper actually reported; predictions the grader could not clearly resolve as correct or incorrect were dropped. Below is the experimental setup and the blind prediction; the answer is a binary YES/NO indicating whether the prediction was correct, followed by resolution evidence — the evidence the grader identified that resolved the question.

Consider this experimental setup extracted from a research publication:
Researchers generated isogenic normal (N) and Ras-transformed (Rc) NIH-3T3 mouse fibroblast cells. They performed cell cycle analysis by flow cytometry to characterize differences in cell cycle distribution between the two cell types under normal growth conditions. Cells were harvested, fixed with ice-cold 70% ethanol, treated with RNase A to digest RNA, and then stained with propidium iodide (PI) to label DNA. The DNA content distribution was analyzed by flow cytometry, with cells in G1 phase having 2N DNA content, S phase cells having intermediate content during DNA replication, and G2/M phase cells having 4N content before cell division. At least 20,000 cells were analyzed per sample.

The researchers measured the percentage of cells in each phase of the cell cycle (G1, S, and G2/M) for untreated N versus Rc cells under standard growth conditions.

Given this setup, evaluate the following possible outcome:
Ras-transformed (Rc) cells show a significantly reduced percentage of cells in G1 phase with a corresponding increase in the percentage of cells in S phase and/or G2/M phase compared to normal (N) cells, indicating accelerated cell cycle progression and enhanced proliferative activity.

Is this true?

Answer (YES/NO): YES